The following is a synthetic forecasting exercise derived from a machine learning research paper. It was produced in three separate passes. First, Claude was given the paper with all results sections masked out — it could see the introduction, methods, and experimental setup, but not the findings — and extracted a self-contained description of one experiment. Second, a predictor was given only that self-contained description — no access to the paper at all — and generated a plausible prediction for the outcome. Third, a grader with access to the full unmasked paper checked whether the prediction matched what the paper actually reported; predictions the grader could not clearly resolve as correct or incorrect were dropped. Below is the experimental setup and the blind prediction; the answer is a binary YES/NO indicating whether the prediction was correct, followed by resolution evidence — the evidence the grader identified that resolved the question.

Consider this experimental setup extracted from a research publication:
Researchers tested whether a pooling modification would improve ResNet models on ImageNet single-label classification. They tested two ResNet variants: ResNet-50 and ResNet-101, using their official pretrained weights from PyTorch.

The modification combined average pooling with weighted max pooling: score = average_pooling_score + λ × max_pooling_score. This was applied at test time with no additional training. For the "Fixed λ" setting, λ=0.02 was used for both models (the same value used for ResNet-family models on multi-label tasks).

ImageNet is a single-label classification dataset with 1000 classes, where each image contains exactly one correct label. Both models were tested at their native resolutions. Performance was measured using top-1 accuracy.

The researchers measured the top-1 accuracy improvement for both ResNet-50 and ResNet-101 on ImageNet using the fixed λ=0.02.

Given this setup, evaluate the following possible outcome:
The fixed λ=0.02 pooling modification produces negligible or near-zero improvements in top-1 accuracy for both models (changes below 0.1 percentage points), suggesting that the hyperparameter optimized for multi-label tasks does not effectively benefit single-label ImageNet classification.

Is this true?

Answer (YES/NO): NO